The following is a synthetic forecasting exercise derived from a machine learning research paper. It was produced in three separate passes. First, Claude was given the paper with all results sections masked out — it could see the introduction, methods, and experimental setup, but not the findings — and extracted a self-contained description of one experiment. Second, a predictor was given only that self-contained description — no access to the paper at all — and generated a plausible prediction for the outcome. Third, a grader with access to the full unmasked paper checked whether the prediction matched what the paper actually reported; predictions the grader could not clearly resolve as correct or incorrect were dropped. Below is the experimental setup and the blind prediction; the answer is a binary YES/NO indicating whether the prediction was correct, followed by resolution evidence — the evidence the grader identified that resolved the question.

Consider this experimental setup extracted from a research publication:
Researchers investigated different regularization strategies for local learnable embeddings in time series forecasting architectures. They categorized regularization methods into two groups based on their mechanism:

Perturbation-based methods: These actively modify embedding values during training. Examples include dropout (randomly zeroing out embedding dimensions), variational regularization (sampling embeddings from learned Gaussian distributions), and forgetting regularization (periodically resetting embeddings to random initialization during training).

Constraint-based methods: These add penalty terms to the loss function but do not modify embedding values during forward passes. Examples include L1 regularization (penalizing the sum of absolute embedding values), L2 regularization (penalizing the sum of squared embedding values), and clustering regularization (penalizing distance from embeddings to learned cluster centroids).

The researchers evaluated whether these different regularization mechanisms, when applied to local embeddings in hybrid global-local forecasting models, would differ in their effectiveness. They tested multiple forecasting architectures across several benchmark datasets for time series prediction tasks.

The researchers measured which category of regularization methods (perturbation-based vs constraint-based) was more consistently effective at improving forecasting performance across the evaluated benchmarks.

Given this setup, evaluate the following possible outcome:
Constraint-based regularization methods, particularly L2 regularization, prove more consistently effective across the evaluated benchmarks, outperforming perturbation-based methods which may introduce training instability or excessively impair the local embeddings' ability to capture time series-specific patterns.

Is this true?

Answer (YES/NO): NO